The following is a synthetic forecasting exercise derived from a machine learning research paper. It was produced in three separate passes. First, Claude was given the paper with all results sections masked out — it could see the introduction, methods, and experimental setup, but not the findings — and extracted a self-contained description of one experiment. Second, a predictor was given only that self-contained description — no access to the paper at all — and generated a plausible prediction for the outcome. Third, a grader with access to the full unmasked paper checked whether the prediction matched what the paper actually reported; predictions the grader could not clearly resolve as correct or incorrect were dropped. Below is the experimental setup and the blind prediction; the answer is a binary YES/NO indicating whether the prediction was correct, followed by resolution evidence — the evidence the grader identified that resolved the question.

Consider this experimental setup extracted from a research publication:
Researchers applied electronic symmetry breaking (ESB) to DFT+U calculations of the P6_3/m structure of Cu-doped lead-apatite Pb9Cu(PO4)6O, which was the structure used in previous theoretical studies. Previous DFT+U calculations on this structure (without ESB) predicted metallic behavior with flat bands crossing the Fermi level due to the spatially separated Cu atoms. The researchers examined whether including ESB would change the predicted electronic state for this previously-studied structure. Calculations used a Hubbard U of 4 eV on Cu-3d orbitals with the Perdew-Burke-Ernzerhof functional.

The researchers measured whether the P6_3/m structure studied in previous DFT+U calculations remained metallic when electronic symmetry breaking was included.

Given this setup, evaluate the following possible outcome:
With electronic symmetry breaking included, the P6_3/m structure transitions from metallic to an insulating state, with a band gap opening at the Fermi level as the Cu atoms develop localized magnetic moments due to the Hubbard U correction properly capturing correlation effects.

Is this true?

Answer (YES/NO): YES